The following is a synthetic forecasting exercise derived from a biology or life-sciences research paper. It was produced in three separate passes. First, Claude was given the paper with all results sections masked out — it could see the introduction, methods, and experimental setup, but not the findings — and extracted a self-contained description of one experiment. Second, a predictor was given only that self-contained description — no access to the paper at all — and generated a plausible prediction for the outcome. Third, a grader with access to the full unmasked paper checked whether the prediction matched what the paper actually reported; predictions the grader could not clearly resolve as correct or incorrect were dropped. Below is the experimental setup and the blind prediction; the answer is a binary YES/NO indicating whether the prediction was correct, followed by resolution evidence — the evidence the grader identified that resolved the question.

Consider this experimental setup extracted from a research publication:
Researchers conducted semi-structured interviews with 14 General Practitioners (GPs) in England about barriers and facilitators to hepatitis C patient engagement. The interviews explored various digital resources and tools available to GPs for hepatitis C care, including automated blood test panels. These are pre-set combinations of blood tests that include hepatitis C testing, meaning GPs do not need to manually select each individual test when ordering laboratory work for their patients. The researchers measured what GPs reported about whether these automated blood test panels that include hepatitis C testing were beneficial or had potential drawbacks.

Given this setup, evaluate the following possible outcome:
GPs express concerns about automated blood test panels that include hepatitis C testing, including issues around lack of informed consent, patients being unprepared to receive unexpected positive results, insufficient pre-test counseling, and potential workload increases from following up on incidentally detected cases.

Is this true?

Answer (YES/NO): NO